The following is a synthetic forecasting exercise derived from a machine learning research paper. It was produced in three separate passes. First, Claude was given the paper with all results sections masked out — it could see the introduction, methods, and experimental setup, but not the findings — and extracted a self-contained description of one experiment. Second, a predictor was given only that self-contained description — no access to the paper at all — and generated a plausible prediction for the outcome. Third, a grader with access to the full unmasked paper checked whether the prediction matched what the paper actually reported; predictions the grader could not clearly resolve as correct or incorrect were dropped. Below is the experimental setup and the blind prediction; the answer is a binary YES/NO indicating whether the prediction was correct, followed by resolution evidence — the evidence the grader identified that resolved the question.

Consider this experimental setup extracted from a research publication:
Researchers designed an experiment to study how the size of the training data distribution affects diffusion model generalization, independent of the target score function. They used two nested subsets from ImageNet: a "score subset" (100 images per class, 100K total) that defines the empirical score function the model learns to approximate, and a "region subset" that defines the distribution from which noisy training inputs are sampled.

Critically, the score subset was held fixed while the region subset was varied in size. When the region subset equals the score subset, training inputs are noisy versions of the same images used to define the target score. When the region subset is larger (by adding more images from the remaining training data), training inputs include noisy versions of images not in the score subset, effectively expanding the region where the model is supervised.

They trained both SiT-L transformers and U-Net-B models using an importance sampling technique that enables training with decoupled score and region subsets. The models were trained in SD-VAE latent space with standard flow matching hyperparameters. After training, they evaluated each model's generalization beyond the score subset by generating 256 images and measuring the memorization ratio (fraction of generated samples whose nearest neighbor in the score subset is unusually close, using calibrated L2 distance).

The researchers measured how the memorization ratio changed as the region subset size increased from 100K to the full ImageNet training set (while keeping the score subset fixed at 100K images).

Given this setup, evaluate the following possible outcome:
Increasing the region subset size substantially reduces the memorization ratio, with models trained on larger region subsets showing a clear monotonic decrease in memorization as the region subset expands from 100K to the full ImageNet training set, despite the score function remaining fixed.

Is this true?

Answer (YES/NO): NO